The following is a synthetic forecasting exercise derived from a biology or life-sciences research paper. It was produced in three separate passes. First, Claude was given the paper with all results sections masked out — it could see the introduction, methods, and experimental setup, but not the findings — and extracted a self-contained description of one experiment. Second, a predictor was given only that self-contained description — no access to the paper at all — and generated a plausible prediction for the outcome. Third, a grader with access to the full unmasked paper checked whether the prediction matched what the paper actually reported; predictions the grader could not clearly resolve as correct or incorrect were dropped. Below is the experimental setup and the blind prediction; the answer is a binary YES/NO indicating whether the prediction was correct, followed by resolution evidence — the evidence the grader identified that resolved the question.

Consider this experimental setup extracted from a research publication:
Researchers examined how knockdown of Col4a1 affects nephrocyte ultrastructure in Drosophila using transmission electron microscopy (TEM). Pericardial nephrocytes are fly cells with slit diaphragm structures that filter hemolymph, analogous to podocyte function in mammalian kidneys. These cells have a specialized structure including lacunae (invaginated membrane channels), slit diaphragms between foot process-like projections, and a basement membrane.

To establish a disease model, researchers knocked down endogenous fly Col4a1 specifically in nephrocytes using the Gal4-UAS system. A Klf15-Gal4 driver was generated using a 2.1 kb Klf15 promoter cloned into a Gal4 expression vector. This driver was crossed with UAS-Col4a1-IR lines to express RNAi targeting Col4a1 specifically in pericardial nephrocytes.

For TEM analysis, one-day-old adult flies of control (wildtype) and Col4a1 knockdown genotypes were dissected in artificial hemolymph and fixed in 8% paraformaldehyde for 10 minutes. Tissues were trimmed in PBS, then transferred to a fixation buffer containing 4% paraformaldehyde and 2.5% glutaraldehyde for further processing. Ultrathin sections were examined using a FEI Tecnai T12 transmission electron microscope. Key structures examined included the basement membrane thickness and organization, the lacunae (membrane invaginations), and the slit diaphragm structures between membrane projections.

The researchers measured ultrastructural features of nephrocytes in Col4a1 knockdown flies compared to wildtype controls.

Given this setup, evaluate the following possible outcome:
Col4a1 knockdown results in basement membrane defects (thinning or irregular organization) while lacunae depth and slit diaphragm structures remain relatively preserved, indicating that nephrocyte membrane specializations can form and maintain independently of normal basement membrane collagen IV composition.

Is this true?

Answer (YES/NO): YES